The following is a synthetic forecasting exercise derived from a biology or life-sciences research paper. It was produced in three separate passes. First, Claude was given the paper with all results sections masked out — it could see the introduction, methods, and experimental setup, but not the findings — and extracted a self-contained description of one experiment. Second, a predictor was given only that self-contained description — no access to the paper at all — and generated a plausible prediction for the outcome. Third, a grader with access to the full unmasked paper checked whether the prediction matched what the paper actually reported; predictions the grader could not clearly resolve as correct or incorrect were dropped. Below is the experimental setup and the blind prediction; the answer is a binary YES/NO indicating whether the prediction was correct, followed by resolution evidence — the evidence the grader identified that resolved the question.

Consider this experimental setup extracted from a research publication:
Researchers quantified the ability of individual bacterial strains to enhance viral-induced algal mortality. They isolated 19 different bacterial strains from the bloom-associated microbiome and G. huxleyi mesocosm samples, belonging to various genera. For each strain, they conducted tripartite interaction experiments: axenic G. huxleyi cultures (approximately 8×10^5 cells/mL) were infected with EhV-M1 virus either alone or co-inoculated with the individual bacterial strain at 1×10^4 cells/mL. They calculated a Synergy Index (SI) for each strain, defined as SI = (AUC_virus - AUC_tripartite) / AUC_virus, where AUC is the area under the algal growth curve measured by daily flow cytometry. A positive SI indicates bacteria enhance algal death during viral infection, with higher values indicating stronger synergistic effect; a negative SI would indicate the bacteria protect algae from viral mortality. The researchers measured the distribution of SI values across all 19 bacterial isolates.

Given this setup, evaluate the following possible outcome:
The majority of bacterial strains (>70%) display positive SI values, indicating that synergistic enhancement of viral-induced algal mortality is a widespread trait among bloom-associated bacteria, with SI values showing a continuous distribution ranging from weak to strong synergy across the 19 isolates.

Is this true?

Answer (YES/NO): NO